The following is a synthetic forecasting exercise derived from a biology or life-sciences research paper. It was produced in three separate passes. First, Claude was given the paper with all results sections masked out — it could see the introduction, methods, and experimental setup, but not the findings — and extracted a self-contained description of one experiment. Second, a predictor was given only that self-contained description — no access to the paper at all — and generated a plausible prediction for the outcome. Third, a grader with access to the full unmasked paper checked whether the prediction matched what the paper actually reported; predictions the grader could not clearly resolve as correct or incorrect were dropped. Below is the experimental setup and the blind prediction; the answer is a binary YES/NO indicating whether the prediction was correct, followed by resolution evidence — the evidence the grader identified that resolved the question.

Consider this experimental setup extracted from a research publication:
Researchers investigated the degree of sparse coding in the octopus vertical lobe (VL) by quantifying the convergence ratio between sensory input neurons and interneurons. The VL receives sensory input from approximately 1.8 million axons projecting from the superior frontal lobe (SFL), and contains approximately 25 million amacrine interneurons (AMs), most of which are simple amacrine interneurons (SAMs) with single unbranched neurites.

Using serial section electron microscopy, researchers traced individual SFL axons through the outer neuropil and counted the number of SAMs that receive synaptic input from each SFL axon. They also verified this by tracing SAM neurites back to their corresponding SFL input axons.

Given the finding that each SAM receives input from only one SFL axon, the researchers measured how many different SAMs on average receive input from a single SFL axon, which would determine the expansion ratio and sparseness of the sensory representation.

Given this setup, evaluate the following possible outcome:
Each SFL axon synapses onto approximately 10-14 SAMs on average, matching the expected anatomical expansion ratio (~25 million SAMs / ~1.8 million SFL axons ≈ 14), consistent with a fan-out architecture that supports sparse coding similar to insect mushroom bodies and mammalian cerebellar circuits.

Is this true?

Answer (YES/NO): YES